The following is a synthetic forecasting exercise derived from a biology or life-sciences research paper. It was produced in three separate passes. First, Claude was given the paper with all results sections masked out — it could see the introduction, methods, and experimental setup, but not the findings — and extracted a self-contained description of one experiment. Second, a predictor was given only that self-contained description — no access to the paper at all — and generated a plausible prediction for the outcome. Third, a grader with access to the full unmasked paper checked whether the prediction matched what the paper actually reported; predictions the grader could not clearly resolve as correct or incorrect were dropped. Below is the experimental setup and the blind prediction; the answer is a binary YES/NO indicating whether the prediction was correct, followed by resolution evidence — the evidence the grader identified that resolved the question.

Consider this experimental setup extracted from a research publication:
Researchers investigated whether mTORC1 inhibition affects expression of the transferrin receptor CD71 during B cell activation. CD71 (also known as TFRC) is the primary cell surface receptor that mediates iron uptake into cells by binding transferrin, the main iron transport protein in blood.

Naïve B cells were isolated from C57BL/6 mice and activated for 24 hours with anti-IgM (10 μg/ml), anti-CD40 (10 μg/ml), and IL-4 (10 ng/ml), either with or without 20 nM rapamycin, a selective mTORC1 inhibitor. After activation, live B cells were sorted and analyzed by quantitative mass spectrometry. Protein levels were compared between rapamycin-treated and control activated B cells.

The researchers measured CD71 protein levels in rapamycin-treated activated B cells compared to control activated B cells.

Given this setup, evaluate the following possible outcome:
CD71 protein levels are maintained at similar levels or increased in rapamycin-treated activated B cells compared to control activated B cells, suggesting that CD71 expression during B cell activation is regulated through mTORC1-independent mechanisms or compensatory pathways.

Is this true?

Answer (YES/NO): NO